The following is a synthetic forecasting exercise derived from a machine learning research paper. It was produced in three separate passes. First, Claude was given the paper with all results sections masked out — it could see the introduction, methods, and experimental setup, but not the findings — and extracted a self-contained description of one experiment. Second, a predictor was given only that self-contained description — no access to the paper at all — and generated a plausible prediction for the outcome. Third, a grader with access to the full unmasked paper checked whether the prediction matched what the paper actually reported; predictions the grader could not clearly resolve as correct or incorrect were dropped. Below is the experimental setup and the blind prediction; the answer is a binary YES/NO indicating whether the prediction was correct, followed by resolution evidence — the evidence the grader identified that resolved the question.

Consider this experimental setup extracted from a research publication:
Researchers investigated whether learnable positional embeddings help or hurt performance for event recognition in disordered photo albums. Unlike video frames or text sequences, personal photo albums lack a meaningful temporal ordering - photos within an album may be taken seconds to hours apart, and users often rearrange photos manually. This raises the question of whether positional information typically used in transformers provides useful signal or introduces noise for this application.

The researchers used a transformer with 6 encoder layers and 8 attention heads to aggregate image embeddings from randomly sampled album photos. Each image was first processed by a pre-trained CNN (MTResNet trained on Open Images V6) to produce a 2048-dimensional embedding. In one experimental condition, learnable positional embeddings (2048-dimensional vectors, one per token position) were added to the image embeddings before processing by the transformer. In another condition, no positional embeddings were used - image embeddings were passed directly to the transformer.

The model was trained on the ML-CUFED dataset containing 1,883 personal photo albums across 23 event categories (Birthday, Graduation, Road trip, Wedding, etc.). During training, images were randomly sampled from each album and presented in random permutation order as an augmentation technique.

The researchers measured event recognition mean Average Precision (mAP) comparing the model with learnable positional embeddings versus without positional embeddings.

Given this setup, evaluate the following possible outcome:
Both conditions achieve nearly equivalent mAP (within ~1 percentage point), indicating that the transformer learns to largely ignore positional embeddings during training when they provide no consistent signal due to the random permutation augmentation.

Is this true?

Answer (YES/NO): YES